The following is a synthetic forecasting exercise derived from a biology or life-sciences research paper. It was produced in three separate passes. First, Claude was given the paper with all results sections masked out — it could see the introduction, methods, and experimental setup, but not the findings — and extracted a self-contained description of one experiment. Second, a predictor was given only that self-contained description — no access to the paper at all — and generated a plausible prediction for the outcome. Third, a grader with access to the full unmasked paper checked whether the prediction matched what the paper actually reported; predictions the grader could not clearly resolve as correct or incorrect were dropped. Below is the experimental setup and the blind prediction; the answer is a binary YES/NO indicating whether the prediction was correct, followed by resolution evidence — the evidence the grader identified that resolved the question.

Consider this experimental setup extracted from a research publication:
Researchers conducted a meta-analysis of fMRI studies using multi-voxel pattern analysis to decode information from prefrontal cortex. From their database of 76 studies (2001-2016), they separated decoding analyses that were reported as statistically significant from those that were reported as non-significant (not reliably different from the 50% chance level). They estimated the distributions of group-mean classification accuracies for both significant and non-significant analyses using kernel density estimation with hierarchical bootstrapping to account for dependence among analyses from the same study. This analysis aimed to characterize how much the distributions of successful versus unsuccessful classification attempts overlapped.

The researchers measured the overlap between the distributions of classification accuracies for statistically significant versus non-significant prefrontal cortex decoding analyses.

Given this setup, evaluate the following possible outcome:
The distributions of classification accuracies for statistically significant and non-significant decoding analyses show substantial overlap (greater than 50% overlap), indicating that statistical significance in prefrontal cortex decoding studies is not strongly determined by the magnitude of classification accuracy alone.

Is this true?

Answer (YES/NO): NO